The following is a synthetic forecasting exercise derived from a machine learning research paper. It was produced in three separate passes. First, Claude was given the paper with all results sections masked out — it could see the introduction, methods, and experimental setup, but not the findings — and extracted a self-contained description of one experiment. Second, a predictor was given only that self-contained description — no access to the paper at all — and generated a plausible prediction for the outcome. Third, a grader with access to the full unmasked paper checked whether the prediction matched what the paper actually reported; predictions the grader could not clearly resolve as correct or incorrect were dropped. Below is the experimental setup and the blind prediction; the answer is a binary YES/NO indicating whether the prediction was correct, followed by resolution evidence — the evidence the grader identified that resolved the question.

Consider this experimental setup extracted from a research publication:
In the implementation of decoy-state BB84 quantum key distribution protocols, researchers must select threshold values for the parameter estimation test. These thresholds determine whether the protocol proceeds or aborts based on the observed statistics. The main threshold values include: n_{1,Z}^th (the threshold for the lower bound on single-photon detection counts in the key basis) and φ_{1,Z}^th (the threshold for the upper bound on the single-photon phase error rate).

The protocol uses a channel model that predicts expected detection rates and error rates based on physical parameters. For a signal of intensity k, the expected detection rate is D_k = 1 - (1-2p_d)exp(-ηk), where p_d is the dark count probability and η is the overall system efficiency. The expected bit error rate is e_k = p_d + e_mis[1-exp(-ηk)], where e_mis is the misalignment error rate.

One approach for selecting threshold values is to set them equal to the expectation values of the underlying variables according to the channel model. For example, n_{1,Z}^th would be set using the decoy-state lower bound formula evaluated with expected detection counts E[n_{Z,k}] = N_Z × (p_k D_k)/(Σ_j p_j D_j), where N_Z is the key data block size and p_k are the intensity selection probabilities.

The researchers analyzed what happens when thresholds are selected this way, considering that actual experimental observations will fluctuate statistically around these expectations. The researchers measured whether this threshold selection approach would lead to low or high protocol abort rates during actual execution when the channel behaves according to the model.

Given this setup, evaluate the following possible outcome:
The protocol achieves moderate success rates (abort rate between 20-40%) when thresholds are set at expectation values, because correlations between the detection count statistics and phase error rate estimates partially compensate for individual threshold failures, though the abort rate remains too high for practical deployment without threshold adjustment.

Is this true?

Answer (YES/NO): NO